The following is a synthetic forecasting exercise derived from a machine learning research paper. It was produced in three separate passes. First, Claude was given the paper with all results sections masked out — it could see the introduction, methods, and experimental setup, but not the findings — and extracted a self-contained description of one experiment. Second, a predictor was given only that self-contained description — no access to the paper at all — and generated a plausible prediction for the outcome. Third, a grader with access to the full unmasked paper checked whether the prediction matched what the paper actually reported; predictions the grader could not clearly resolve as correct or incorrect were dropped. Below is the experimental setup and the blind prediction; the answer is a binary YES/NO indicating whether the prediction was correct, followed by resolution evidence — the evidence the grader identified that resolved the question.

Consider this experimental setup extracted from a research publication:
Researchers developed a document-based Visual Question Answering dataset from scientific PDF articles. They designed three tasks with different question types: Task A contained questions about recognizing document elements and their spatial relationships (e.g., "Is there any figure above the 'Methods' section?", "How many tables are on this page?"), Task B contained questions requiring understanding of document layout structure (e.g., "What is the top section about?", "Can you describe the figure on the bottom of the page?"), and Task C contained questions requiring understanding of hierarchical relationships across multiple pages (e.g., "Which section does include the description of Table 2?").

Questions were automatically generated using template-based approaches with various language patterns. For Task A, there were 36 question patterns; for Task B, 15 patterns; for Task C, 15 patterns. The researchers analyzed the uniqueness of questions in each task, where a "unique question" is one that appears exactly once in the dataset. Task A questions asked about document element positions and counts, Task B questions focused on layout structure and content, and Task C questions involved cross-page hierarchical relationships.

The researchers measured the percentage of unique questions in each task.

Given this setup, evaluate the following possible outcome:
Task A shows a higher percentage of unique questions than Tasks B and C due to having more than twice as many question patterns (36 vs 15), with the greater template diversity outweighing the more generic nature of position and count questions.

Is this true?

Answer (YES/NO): NO